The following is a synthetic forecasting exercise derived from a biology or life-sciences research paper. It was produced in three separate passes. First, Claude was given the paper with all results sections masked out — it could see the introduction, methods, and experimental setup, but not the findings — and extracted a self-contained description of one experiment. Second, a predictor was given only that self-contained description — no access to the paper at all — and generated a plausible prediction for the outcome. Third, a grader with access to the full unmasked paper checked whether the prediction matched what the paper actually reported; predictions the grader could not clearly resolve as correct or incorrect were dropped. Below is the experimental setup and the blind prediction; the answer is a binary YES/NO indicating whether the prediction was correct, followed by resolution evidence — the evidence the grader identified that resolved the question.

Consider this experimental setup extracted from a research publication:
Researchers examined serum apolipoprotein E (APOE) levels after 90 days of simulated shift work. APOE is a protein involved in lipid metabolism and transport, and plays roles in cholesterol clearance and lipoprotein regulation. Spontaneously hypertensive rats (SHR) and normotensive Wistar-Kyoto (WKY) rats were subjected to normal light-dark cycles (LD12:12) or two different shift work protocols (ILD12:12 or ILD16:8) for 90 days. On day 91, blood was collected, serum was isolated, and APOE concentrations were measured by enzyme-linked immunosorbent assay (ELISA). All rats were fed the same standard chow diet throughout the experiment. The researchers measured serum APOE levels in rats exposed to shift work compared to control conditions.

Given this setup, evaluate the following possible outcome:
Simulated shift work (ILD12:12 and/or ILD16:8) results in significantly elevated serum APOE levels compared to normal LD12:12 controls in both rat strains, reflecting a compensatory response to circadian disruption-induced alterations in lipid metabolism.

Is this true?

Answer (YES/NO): YES